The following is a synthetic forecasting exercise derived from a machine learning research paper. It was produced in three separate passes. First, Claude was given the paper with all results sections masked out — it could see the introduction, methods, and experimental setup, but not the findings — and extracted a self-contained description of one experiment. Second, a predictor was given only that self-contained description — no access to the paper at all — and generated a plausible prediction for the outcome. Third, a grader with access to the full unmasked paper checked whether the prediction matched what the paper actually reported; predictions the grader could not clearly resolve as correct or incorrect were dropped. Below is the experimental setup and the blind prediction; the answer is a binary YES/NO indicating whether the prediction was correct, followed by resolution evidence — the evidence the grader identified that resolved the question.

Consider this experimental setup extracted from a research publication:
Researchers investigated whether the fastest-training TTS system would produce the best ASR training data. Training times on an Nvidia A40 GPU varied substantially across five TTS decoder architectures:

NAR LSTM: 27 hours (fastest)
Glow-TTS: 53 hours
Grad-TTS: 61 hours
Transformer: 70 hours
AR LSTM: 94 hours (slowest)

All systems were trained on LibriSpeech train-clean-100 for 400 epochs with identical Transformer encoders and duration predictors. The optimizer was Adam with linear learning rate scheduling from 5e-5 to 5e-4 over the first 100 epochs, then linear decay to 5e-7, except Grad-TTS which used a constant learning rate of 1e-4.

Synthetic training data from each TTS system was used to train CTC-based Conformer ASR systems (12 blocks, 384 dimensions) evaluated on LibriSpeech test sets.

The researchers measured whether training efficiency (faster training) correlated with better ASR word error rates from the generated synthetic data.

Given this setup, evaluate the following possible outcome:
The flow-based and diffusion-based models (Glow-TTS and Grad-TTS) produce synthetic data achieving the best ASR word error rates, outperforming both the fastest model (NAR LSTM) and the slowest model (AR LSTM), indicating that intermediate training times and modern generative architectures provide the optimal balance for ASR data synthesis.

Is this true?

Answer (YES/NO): NO